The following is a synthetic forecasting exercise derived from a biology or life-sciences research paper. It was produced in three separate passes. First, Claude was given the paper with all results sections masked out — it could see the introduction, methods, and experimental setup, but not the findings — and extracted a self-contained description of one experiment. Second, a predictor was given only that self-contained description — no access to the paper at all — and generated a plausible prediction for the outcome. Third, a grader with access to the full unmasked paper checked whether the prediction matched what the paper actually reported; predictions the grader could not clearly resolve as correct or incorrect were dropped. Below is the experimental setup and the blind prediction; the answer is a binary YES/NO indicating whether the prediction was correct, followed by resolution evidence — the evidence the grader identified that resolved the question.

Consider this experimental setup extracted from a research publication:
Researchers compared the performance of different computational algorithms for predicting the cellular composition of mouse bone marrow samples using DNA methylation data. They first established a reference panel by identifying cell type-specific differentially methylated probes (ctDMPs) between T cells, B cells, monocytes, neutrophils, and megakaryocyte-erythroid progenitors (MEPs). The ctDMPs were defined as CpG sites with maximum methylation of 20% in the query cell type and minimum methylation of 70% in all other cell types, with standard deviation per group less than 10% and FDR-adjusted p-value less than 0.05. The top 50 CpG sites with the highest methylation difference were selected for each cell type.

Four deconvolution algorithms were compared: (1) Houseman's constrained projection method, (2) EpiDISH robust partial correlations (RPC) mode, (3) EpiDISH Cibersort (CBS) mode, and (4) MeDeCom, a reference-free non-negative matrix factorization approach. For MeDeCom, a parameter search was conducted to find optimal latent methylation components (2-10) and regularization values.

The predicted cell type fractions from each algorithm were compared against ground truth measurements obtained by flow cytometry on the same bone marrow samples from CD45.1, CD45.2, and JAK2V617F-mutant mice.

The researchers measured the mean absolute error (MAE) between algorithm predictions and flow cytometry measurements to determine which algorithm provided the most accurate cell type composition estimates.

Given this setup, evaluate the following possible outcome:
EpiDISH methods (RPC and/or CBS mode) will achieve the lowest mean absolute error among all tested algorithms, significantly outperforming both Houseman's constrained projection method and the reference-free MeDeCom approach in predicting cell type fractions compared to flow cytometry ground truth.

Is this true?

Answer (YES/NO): NO